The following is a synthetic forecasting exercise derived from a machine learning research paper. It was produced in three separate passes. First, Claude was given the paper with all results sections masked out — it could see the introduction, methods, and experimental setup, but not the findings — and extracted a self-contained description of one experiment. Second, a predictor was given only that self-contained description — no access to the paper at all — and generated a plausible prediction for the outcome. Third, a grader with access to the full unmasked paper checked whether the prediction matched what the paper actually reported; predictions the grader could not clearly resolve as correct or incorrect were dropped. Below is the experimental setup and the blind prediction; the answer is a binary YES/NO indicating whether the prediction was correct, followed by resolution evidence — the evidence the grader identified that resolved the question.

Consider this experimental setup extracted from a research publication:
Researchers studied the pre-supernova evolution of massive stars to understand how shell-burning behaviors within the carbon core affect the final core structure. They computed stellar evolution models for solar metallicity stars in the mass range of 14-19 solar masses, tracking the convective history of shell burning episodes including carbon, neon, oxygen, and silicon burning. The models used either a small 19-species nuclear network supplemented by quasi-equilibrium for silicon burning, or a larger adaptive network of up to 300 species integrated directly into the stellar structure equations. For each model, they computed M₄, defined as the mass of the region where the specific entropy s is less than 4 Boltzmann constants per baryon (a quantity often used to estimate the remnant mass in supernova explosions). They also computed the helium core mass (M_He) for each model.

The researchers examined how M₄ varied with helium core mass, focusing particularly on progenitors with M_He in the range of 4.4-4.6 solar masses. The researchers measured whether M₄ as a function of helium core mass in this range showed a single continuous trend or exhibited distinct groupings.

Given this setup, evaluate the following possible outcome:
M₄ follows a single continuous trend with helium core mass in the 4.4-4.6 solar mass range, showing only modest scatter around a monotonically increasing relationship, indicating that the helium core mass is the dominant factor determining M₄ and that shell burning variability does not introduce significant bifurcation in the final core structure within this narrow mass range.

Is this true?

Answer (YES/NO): NO